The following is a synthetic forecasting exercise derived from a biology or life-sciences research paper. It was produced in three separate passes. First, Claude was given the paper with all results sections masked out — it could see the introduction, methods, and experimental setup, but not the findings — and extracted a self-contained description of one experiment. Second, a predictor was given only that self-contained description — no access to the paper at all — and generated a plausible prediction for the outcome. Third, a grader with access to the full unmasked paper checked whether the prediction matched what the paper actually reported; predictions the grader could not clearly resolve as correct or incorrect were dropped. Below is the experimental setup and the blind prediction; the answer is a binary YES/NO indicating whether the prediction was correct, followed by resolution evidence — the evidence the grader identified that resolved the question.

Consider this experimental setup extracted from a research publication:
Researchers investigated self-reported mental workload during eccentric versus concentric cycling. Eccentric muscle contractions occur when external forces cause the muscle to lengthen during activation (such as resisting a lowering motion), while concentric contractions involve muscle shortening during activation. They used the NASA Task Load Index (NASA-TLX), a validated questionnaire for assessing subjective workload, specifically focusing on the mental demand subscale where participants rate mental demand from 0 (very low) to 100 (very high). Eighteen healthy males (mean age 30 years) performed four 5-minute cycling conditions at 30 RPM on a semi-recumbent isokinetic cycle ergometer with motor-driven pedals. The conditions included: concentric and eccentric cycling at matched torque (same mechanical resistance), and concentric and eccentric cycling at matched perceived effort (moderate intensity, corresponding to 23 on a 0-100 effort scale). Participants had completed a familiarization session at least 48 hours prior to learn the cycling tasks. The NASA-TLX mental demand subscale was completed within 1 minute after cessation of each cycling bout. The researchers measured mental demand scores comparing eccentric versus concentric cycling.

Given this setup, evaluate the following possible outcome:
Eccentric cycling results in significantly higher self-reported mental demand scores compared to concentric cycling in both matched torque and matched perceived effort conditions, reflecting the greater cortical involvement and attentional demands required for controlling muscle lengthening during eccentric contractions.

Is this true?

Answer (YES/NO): YES